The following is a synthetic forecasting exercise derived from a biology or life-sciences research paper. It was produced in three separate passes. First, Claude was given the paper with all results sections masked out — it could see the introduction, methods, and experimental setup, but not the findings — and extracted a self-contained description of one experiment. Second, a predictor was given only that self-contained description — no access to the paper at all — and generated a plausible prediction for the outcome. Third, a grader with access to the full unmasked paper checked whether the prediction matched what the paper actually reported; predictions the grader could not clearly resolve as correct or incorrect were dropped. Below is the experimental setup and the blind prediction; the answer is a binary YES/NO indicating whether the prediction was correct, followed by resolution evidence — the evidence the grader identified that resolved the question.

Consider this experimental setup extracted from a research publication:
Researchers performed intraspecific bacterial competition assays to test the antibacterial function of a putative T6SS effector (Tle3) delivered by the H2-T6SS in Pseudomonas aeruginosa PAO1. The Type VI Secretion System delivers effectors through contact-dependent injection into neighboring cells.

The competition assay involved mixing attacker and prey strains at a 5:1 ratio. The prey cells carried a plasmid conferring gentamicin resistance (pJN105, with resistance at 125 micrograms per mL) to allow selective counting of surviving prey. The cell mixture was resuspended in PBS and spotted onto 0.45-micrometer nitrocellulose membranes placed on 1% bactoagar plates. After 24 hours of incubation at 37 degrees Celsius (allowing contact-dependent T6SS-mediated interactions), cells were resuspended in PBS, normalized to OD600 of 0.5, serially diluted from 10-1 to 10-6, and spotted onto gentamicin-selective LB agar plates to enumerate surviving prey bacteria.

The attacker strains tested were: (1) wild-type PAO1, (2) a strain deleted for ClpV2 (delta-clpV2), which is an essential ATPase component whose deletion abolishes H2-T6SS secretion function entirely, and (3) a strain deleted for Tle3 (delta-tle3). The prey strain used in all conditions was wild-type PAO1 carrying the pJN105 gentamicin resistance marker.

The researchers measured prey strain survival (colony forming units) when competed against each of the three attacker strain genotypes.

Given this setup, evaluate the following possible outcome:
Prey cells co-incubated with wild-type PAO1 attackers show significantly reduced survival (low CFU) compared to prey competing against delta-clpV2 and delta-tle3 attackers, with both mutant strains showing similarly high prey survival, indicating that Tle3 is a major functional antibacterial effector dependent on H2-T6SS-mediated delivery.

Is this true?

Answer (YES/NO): YES